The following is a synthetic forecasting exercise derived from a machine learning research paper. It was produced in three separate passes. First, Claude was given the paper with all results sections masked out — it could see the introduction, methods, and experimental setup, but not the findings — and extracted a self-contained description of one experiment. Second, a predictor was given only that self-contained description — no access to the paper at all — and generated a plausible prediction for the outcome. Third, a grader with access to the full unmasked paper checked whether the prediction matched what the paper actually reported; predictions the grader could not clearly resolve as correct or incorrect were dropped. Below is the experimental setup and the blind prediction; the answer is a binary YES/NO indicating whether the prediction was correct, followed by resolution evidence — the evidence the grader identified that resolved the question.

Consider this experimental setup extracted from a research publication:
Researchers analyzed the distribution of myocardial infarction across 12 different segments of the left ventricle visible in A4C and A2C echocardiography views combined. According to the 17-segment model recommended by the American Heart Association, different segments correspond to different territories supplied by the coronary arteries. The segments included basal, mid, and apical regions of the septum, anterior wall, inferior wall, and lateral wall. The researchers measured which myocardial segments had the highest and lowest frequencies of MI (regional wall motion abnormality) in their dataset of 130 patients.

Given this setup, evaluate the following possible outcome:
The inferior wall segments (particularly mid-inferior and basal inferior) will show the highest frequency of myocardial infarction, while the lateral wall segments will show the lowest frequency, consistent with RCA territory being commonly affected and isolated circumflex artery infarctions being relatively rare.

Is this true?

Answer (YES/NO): NO